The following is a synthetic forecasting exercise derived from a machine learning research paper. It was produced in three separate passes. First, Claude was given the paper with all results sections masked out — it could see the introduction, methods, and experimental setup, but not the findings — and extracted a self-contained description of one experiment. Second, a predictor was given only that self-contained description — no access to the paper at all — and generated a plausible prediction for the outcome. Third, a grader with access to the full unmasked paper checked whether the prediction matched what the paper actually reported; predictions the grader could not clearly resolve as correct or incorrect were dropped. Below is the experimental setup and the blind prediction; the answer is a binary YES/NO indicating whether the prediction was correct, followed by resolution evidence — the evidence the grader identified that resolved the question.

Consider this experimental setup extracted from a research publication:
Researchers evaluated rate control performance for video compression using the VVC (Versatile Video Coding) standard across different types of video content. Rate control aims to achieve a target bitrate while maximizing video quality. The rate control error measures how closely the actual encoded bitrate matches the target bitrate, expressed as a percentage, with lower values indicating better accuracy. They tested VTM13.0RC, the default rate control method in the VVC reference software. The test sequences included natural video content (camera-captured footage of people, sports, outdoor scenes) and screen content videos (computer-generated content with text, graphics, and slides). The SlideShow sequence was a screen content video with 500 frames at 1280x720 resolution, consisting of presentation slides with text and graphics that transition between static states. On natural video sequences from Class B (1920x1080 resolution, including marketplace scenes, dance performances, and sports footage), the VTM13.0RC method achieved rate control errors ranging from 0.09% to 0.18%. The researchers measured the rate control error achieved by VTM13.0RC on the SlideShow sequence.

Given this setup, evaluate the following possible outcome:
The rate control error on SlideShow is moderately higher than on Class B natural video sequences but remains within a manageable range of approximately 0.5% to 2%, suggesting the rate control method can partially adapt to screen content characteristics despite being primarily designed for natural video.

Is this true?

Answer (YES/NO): NO